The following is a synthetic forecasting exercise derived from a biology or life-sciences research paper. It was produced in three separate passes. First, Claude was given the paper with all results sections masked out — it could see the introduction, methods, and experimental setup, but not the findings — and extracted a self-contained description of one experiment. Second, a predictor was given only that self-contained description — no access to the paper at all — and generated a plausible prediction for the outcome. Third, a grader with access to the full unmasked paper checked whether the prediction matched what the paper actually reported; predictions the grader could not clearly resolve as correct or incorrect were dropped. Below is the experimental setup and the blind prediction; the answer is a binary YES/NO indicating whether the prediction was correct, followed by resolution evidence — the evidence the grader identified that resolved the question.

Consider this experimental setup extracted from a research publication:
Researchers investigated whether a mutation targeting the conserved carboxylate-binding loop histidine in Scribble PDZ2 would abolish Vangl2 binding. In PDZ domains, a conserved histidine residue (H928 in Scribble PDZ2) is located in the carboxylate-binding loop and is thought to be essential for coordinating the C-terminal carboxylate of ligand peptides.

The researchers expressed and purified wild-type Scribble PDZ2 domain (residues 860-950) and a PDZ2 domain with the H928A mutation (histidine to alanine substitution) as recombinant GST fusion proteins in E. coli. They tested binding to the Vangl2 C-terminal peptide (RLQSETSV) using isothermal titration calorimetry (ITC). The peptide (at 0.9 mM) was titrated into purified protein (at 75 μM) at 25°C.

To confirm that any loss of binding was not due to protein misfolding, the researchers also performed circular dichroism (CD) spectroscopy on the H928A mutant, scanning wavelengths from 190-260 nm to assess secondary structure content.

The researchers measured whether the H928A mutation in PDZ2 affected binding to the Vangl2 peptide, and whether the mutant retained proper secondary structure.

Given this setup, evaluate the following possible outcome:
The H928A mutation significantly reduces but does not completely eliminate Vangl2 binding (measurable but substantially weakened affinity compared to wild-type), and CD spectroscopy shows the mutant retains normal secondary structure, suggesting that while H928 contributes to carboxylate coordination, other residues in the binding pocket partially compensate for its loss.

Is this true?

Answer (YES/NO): NO